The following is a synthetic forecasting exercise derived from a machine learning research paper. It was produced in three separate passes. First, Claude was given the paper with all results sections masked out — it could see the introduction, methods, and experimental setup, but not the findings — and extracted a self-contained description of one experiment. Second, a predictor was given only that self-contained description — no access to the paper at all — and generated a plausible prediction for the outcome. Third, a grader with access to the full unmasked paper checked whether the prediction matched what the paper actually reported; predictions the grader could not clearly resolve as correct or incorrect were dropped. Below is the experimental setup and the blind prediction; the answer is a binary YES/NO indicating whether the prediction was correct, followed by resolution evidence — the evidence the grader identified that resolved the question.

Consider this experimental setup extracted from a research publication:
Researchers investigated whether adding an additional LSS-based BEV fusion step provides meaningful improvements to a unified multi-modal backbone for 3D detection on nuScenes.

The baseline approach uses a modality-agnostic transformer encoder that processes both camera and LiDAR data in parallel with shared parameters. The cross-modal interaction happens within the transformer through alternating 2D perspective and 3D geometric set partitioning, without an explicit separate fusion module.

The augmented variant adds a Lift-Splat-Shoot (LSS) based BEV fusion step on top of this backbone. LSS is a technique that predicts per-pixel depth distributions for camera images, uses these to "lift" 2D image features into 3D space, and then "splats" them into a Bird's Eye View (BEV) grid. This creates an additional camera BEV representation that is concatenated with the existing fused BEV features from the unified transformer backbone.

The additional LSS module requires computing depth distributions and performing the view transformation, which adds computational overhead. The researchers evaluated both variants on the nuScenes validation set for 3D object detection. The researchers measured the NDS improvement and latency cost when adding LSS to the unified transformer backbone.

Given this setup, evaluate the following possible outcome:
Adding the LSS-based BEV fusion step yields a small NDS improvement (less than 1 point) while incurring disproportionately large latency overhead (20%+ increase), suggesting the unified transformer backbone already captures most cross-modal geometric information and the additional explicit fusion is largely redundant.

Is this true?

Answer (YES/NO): YES